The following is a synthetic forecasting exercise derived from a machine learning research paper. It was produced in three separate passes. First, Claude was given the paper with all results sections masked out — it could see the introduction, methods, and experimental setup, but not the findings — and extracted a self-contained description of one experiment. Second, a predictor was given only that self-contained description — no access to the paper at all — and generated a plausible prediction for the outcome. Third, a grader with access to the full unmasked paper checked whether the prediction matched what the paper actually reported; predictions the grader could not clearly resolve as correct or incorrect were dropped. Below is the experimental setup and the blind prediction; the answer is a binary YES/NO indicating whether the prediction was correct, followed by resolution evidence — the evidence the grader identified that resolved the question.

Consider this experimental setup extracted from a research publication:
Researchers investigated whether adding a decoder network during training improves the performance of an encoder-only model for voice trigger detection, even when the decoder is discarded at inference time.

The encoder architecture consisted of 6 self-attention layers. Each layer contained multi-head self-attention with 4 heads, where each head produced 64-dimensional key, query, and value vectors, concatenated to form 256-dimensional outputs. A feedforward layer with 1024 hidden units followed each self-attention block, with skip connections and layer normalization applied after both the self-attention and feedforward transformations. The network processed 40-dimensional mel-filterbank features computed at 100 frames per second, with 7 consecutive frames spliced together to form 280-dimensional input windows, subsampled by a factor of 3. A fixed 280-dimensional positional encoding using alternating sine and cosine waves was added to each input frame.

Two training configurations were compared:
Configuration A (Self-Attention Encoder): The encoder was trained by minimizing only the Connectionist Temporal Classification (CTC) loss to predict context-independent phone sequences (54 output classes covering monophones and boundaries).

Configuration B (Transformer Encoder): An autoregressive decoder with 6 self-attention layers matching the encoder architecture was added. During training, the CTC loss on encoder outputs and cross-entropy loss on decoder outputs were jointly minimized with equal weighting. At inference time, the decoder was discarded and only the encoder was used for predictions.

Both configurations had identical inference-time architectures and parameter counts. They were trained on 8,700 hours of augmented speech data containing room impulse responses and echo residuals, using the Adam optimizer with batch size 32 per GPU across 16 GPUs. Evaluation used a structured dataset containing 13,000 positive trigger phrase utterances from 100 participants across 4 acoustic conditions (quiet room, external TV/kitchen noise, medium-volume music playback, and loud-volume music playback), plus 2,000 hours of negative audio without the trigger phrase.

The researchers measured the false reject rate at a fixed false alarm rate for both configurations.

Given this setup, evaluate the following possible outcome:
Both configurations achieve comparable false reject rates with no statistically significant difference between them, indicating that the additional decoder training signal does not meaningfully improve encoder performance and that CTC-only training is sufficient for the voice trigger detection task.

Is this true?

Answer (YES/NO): NO